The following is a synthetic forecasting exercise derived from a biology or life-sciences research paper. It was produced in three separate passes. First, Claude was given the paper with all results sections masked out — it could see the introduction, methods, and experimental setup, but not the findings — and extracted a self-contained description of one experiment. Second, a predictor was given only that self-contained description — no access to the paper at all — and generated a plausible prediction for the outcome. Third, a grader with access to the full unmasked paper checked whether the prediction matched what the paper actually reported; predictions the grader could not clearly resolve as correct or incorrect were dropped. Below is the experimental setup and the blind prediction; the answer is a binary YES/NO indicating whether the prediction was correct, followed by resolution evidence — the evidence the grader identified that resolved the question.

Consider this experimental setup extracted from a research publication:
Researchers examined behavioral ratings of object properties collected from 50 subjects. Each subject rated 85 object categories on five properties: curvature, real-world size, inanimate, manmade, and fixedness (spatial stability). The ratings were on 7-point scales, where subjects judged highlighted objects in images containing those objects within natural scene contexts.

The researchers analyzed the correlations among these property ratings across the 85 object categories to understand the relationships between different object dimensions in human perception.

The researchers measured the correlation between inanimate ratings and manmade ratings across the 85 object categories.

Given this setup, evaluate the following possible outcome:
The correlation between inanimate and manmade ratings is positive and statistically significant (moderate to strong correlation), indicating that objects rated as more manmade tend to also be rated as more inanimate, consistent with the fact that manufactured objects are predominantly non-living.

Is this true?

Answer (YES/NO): YES